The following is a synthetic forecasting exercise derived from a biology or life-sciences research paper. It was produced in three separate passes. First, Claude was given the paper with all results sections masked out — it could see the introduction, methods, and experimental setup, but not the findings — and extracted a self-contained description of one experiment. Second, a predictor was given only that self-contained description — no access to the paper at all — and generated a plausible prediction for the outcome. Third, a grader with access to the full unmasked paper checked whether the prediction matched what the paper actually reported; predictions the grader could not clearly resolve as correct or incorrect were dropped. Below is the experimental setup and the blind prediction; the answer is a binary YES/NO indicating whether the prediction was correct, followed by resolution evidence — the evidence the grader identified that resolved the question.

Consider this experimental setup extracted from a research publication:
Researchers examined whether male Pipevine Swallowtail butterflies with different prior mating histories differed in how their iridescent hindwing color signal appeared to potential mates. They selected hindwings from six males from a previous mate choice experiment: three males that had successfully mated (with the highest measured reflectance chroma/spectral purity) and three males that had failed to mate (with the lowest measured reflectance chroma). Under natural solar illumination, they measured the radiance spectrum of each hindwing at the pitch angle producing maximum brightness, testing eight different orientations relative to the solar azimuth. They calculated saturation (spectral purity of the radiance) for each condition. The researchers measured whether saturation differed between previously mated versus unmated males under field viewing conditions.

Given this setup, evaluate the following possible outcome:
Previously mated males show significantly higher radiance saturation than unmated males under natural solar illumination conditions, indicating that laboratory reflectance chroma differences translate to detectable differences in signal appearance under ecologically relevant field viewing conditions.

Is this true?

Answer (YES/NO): NO